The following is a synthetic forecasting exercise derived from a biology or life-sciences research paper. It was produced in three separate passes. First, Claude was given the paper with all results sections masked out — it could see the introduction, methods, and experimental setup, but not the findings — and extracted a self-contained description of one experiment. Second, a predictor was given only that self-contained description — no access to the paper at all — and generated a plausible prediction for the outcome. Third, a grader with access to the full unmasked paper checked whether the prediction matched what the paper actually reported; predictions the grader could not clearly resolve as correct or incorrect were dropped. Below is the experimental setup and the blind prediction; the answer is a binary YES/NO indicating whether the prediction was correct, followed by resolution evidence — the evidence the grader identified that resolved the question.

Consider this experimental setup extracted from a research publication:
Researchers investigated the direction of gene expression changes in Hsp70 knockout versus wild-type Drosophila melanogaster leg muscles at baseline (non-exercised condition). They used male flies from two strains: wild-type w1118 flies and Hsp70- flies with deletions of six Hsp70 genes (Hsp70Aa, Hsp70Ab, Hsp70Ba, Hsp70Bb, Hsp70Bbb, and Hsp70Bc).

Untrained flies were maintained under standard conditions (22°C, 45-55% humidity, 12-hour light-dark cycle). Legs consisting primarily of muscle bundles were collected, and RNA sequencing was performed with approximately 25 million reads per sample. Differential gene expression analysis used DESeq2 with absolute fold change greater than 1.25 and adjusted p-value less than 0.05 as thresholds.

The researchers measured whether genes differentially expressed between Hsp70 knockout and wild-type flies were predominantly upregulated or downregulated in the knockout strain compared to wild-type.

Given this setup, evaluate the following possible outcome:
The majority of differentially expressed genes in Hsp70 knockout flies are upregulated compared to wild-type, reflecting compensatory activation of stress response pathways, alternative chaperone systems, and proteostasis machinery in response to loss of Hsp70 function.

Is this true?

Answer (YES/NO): NO